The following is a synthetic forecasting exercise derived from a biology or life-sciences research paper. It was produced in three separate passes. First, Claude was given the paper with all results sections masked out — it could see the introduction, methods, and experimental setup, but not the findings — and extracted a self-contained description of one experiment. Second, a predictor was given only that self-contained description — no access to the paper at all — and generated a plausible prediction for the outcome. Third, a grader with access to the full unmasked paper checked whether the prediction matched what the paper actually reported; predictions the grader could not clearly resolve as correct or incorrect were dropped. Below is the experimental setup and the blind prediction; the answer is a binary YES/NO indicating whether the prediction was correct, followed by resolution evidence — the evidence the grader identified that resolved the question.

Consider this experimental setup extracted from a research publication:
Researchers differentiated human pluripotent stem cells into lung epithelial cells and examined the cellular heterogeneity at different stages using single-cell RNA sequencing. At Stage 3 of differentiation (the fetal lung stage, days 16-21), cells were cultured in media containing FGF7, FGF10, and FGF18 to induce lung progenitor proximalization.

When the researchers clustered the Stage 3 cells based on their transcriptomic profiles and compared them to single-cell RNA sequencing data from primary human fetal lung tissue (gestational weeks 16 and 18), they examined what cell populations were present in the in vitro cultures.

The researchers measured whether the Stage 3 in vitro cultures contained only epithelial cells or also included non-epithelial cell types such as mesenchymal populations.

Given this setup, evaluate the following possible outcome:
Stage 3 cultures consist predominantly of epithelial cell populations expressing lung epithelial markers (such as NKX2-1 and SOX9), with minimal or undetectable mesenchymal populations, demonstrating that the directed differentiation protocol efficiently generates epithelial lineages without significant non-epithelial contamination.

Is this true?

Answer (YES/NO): NO